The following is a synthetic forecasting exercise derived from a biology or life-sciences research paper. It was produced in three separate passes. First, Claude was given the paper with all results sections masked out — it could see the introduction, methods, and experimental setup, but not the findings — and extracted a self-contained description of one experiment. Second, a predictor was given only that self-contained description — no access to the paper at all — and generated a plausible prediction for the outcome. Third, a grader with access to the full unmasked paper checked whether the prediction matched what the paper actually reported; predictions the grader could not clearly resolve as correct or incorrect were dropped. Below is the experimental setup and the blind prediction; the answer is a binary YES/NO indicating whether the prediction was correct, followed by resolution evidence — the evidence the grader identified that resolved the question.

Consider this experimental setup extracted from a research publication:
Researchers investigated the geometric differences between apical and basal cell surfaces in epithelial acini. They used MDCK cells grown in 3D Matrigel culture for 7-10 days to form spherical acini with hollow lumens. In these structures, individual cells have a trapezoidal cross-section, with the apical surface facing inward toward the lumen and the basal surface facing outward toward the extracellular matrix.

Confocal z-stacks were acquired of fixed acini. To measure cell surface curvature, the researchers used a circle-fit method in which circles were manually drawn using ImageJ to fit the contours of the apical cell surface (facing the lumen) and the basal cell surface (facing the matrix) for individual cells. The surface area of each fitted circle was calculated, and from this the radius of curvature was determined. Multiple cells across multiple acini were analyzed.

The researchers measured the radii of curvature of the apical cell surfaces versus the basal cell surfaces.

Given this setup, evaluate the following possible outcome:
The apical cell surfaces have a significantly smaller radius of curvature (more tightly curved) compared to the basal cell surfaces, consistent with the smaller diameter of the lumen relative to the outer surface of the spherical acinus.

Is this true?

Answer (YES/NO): NO